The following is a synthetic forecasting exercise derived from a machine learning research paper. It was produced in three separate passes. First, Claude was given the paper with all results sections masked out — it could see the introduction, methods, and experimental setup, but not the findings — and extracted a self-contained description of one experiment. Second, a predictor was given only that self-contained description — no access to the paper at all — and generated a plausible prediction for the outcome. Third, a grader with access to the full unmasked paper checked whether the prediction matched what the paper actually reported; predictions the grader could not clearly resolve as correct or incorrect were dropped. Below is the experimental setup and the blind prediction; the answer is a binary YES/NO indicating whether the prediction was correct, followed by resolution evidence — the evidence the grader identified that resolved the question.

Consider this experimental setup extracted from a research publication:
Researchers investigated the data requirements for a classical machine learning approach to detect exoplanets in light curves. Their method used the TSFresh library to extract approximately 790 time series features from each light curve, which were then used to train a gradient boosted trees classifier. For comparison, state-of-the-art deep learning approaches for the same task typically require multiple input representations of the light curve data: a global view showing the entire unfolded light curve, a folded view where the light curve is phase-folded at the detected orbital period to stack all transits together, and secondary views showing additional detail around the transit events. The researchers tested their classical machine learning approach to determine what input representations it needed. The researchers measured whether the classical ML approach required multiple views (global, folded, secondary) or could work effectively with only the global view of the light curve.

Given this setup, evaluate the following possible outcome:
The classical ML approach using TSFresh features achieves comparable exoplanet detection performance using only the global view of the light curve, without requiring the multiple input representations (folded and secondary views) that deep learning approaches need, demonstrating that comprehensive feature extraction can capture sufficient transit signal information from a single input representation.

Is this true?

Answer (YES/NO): YES